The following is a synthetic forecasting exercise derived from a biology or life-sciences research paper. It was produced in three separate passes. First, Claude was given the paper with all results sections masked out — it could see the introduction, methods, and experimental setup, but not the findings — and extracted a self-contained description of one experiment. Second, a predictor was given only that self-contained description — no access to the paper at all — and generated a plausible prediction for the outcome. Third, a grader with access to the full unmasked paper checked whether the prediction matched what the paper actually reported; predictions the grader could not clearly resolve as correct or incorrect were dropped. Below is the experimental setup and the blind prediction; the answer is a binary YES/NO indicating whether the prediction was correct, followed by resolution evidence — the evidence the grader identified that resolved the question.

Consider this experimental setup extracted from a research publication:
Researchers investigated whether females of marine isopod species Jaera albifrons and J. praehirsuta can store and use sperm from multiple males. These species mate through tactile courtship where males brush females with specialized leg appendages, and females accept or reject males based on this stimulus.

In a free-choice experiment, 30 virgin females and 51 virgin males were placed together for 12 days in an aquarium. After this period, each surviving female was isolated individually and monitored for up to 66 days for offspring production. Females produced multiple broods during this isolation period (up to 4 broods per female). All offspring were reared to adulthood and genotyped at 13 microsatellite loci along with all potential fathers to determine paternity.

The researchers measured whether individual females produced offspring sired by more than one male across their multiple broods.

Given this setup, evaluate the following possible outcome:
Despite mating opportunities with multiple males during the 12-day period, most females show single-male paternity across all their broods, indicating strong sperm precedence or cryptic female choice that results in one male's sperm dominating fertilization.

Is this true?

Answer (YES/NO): NO